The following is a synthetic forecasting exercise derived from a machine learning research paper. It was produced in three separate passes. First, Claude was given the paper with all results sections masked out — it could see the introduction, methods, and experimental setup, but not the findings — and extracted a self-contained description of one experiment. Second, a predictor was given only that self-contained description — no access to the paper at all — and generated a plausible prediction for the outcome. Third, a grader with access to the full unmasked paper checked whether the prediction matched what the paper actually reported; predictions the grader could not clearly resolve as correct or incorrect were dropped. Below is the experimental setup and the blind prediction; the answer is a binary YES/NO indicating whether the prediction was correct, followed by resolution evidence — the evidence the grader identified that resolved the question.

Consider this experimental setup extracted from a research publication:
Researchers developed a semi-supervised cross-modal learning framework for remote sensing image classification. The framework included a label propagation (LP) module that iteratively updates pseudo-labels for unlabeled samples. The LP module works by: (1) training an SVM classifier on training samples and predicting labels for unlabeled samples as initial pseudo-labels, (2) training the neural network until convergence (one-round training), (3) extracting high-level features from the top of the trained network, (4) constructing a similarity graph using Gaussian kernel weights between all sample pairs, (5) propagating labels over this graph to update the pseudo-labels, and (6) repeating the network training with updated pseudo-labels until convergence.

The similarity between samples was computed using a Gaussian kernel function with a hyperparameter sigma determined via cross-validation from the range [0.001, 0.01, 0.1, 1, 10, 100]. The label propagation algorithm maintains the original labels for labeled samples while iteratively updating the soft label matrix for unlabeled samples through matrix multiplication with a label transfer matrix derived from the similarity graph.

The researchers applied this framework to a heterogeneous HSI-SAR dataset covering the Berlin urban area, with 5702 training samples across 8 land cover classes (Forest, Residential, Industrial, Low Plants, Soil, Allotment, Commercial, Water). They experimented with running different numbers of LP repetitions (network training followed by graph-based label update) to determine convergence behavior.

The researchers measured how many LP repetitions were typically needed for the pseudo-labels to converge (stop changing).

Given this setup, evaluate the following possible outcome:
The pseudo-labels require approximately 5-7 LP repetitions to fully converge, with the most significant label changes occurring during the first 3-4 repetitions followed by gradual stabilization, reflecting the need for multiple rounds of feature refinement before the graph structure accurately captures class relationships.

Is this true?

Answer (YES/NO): NO